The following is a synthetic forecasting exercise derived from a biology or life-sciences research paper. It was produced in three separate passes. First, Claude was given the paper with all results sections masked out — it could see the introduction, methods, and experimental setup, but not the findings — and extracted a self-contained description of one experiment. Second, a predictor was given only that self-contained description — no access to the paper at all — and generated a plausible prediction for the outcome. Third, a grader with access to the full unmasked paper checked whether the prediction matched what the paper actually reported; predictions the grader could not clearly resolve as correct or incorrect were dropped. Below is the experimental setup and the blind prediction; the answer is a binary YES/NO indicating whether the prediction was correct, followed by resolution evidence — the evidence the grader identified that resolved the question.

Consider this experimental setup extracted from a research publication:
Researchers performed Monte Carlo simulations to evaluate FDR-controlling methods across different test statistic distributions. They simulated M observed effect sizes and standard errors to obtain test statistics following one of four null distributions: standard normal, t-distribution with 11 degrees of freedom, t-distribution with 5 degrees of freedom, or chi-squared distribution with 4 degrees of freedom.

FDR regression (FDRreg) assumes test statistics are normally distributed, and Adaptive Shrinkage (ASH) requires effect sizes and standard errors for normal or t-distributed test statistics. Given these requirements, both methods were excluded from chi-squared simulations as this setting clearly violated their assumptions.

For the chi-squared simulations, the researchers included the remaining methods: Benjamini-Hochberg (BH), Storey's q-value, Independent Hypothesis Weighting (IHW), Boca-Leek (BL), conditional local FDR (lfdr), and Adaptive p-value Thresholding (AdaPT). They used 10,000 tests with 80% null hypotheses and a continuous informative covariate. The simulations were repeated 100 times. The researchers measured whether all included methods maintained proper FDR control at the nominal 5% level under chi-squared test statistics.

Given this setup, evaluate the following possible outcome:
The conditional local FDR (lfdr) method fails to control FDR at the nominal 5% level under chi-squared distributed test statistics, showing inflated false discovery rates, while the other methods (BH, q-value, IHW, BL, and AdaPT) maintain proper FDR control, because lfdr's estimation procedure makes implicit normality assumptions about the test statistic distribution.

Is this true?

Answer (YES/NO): NO